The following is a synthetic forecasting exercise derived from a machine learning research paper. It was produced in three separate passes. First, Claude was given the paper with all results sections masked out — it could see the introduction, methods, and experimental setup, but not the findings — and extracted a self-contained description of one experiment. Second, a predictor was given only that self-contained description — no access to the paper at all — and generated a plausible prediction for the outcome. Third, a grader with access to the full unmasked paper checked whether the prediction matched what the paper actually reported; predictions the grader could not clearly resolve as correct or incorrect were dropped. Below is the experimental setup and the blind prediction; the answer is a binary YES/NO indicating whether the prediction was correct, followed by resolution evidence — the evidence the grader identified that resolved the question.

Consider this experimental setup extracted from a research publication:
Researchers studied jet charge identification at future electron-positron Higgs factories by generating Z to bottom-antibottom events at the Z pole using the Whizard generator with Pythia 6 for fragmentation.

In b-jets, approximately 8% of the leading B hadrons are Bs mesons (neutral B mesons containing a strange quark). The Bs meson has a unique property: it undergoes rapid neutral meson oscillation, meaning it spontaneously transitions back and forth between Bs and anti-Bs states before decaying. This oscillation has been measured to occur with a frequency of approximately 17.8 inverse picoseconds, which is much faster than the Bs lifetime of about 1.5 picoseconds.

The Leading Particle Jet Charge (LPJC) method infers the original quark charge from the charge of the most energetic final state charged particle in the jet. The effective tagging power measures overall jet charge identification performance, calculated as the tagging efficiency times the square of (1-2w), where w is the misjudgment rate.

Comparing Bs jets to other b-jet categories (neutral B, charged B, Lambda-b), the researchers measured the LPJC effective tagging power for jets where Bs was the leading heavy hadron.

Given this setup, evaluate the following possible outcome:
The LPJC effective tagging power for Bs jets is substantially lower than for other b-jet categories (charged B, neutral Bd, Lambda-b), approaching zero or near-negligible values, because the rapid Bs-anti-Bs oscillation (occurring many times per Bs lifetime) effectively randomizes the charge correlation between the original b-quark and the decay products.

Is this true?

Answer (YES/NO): YES